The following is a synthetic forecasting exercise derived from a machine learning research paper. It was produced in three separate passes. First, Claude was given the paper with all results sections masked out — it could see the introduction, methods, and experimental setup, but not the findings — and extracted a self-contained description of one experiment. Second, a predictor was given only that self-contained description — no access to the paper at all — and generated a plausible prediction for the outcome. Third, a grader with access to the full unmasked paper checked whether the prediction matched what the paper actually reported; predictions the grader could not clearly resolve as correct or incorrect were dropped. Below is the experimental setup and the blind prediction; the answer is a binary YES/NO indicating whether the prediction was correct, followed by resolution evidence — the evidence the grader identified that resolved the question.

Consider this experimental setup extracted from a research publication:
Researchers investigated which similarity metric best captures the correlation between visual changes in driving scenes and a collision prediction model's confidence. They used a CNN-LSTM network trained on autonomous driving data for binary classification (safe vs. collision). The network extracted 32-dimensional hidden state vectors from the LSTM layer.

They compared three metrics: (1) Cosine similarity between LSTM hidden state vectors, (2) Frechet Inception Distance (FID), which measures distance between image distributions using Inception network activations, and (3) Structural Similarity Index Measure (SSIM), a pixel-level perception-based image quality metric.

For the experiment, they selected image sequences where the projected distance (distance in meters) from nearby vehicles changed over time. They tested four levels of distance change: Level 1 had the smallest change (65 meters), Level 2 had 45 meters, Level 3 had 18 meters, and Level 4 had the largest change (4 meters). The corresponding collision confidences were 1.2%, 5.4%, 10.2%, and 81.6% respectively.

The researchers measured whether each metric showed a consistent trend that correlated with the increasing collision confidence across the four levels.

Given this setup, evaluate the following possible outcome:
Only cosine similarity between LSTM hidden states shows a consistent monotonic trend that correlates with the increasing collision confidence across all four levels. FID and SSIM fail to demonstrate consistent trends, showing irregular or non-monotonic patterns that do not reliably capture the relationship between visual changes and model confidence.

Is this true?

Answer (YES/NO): YES